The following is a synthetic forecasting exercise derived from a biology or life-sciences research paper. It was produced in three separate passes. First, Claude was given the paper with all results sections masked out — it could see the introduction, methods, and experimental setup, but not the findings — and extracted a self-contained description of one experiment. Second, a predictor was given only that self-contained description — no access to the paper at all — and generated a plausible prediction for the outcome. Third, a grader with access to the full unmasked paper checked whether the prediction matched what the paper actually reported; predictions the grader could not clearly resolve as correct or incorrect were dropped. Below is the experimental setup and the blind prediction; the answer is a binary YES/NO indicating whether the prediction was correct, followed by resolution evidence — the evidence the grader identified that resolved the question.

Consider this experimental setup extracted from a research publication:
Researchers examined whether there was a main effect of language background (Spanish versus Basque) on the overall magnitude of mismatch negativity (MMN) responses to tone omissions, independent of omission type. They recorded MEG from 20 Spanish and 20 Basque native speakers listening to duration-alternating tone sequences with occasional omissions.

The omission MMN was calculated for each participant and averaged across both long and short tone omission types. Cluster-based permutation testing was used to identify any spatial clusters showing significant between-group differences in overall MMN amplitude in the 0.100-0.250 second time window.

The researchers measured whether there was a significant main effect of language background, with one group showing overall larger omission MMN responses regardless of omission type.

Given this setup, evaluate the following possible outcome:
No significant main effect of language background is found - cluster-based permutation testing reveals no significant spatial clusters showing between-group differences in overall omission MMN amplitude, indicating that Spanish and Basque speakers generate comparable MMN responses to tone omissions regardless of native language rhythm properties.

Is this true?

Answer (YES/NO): YES